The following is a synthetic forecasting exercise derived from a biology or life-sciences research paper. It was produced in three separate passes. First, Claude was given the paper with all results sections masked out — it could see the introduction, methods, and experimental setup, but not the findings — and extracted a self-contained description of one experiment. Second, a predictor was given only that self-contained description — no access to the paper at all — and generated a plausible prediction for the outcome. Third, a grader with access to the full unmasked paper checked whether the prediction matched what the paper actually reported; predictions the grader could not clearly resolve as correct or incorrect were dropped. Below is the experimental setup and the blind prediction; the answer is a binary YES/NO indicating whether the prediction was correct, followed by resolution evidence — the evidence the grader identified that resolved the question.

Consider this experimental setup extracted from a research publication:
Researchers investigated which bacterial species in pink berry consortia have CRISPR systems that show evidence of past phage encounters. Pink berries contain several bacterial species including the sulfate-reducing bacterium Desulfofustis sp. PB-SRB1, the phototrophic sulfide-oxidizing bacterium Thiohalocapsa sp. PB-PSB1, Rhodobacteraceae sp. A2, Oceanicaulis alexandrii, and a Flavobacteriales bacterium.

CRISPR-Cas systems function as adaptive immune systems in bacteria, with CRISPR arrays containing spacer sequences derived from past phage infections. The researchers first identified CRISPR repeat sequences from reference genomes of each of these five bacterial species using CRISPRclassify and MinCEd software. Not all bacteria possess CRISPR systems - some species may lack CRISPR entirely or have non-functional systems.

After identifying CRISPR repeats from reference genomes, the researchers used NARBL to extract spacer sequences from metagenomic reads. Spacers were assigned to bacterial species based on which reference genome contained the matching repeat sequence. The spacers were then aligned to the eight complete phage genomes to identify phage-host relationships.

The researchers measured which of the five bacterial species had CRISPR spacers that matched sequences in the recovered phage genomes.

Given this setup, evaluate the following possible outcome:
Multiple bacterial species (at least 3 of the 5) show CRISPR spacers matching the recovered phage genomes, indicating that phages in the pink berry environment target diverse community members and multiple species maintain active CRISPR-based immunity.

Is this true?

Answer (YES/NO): YES